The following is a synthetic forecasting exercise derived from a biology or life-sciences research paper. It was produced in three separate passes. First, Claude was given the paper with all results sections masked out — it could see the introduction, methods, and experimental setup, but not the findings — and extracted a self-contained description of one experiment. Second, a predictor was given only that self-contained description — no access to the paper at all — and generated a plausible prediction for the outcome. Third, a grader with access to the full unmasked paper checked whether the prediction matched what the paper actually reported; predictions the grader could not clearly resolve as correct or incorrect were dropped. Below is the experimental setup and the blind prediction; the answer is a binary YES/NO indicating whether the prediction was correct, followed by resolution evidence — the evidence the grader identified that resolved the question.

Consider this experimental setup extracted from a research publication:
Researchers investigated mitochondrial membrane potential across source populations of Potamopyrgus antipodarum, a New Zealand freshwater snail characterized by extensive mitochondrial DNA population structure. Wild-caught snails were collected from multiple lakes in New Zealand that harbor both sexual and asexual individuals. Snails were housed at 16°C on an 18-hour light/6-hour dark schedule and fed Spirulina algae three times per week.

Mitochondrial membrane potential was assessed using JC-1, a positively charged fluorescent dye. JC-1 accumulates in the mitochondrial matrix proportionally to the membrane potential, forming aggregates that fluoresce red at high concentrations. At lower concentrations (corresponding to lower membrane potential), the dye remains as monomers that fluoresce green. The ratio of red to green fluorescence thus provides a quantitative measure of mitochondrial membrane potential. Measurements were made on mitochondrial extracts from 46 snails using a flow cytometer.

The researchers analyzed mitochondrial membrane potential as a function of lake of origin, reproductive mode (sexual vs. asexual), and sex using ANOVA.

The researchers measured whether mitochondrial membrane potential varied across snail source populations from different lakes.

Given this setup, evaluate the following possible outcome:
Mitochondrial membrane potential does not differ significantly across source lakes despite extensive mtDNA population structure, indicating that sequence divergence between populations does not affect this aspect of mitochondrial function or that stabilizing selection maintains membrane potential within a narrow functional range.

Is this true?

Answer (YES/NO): YES